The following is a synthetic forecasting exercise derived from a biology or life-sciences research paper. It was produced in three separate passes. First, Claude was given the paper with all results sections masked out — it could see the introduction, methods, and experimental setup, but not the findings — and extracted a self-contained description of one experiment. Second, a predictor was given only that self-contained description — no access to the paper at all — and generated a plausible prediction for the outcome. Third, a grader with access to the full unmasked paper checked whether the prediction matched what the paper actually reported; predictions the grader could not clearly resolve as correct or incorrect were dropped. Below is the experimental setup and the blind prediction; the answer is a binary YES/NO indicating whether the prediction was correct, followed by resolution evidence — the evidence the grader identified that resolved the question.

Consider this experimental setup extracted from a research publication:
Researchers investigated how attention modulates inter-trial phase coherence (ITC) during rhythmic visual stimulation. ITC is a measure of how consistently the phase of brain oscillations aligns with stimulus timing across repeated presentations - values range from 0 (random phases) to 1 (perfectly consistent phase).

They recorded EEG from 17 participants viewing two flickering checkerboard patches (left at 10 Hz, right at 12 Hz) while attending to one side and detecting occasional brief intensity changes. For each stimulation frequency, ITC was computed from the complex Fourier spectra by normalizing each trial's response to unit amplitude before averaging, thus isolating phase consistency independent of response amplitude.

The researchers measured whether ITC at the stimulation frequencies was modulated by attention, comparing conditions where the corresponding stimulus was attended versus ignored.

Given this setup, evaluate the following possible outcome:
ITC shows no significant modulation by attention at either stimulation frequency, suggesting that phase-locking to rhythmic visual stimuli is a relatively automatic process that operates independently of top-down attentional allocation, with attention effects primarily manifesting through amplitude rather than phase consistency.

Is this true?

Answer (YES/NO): NO